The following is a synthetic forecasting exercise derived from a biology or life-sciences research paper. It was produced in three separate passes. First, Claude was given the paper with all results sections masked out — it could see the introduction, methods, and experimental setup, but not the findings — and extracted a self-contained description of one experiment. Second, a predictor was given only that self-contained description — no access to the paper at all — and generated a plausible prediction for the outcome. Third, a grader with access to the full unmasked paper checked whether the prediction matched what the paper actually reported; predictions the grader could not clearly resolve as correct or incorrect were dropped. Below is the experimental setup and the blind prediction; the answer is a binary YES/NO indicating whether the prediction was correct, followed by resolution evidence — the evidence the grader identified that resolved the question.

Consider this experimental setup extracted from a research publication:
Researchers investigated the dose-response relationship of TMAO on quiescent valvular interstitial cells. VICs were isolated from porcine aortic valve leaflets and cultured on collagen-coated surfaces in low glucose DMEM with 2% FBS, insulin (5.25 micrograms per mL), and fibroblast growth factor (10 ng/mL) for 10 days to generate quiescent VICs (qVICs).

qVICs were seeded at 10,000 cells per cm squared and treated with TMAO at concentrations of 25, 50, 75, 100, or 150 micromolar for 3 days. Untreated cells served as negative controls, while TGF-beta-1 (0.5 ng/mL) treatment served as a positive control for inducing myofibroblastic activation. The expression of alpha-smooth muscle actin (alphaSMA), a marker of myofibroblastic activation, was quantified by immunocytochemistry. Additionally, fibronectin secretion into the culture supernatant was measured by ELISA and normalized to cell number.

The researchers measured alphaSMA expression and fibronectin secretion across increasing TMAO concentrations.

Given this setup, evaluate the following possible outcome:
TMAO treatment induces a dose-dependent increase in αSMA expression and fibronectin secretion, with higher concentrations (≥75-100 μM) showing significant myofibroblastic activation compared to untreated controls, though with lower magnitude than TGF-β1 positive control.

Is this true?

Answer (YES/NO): NO